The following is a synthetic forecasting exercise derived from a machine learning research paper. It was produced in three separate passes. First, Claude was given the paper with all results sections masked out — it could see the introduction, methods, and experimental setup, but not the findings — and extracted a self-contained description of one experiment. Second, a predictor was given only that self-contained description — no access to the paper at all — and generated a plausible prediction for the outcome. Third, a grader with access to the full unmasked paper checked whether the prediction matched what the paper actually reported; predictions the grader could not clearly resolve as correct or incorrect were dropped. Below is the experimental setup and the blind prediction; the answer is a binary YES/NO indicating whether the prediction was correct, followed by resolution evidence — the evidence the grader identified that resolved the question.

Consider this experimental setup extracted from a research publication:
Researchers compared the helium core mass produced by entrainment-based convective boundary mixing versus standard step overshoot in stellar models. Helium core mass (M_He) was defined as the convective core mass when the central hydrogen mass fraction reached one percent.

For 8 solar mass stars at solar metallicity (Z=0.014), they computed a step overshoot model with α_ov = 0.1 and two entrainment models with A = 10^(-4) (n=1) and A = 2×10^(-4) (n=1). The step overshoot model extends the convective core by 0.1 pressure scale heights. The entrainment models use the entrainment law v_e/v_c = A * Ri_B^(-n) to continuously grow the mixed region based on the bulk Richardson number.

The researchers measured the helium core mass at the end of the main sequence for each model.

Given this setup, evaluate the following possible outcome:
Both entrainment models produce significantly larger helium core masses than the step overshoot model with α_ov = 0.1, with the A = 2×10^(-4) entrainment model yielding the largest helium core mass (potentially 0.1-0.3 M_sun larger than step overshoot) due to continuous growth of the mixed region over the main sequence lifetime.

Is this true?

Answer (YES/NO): NO